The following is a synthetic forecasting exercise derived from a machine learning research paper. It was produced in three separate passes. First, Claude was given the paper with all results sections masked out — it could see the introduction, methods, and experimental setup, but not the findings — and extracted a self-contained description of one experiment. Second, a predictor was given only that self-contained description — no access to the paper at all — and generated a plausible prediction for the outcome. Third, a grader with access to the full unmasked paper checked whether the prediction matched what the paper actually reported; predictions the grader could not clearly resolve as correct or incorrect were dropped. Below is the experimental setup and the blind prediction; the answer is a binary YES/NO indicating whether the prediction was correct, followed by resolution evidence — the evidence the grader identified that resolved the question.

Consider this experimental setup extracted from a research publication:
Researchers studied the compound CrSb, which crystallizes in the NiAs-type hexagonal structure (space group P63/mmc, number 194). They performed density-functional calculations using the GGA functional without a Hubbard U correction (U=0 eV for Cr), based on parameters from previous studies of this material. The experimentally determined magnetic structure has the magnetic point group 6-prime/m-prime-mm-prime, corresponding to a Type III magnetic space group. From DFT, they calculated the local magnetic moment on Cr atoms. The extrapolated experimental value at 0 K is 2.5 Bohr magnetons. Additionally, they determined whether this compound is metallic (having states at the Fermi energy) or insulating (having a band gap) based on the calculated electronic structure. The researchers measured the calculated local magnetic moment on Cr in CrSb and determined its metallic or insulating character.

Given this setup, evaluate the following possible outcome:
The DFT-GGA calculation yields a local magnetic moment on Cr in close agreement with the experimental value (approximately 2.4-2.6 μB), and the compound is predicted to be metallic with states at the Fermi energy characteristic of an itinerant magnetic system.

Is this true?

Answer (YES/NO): NO